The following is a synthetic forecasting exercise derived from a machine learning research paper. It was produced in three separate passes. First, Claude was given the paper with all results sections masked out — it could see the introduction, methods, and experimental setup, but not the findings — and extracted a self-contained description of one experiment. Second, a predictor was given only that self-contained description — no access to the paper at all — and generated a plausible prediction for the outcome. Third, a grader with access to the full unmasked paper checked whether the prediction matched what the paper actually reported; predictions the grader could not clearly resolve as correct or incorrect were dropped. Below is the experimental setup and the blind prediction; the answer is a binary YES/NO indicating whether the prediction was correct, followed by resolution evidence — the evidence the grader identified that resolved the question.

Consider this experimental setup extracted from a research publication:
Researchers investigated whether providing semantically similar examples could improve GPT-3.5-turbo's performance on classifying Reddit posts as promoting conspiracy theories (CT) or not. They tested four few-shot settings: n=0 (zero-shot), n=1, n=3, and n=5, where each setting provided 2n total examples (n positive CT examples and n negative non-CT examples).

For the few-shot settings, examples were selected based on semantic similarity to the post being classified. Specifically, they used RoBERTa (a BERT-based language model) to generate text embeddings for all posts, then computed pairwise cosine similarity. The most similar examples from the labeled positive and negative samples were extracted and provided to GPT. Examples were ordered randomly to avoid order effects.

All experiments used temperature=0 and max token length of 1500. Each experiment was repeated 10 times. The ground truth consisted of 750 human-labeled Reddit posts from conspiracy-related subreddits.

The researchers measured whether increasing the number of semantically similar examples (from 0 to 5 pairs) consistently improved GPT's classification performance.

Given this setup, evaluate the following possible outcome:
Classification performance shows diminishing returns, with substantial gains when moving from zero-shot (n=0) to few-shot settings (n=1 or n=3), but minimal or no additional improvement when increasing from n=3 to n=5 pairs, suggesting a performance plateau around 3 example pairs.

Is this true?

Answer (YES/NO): NO